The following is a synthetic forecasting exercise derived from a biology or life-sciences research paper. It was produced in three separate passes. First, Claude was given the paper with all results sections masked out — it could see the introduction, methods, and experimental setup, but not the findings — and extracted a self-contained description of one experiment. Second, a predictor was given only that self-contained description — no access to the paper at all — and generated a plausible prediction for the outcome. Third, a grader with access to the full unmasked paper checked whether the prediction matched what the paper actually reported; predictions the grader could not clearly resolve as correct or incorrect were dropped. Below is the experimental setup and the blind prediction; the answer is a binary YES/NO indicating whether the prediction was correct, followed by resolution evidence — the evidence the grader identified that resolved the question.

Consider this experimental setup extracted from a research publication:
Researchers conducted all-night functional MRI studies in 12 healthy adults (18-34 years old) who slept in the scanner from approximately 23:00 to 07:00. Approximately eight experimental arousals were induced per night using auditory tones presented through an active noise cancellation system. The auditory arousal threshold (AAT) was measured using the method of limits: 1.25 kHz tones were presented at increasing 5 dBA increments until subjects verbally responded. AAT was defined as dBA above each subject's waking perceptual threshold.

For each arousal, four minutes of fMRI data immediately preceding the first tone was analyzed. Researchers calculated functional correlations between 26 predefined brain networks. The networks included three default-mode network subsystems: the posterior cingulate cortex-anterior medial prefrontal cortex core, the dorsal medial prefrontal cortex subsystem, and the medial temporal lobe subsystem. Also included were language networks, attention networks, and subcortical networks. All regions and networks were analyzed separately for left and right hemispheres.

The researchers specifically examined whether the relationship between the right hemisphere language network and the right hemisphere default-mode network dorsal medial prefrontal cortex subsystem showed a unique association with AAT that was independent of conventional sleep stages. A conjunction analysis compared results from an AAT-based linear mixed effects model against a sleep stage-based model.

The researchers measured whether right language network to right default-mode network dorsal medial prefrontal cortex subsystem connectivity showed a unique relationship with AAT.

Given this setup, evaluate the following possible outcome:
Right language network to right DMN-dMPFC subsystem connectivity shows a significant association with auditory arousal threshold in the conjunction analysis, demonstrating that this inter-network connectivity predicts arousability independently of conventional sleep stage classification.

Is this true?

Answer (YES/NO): YES